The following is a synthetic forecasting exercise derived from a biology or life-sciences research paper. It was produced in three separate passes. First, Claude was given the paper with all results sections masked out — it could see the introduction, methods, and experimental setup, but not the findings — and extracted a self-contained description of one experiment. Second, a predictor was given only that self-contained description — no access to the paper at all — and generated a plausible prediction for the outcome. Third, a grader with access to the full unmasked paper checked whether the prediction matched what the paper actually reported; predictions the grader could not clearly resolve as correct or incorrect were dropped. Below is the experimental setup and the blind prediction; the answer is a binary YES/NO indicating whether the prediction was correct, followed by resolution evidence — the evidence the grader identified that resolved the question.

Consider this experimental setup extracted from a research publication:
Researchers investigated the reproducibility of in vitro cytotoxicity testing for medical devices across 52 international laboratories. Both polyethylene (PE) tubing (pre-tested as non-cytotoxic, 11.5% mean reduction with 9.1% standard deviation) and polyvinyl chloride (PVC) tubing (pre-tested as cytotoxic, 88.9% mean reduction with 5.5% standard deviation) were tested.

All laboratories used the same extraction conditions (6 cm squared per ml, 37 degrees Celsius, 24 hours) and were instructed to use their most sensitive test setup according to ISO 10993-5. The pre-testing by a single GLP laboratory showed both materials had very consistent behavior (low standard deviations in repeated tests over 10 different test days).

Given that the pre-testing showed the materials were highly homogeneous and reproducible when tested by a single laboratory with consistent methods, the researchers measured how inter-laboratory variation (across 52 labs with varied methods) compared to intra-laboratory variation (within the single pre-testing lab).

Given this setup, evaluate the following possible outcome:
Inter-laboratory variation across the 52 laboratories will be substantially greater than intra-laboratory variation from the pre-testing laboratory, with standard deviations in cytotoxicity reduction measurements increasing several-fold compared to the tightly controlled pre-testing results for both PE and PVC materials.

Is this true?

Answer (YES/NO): NO